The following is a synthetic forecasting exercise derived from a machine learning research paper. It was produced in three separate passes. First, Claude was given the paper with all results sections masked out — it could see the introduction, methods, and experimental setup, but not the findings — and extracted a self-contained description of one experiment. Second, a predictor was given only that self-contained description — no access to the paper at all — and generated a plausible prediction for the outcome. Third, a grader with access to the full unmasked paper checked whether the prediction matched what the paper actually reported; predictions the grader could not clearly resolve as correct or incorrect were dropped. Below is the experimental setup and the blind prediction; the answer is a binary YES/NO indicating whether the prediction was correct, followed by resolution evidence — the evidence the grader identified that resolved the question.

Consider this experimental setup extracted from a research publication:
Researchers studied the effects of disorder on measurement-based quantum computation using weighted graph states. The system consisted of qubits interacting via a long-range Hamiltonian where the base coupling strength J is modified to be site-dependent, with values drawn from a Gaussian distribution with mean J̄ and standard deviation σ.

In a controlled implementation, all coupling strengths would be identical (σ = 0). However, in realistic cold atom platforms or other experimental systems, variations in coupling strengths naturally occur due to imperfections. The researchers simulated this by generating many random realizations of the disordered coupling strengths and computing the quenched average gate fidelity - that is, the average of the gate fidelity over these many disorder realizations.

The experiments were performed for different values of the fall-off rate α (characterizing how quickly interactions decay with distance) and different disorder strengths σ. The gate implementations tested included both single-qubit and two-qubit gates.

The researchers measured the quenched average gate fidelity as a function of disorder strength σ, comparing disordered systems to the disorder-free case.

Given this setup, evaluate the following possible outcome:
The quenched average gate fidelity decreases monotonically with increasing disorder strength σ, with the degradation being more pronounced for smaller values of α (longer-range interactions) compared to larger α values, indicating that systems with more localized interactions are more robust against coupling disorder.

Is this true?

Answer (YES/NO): NO